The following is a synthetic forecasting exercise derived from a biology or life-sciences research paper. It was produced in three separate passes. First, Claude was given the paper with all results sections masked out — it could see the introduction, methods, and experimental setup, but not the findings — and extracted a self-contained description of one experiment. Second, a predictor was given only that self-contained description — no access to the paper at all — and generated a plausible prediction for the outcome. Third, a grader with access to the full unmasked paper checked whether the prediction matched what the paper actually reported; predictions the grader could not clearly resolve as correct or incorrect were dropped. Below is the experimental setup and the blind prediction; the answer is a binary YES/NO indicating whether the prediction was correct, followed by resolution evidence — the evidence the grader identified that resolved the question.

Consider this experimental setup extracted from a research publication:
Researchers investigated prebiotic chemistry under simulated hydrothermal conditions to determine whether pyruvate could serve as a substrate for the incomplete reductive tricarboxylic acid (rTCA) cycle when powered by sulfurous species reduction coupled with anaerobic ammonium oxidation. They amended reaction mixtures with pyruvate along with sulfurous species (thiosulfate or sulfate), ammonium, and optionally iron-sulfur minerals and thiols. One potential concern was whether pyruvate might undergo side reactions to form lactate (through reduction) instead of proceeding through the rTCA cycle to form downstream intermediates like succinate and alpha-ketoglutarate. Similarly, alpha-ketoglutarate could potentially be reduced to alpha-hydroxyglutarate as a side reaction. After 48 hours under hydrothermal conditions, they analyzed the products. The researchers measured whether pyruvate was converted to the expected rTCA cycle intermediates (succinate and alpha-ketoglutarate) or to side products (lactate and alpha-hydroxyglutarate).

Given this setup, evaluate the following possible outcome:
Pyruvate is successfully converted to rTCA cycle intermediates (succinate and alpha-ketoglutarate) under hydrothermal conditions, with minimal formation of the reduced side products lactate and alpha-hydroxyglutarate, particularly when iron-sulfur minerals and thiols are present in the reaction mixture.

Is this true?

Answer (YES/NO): YES